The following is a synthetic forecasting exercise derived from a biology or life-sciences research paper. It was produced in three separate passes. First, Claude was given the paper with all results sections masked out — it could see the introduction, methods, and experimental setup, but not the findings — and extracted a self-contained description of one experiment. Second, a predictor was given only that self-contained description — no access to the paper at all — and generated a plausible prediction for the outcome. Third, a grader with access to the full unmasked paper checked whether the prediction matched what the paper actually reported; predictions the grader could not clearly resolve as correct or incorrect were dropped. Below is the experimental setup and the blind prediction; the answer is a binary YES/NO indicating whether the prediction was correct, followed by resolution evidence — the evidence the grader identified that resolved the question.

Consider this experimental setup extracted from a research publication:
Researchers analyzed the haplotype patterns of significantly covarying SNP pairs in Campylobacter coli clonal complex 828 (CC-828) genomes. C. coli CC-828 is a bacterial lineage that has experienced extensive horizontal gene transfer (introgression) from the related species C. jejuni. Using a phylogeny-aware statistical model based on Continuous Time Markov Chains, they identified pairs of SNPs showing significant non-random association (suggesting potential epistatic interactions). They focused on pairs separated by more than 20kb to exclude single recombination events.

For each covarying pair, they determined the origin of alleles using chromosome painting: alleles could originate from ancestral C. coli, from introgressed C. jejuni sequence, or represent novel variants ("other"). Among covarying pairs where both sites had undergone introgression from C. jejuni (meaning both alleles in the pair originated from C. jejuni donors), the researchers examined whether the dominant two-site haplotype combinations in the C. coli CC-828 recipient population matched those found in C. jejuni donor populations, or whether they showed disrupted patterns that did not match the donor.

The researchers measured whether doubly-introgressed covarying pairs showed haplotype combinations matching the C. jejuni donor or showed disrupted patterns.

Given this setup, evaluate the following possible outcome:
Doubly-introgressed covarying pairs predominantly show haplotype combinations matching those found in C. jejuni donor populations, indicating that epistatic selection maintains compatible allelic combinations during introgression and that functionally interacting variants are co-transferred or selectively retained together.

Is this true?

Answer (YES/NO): YES